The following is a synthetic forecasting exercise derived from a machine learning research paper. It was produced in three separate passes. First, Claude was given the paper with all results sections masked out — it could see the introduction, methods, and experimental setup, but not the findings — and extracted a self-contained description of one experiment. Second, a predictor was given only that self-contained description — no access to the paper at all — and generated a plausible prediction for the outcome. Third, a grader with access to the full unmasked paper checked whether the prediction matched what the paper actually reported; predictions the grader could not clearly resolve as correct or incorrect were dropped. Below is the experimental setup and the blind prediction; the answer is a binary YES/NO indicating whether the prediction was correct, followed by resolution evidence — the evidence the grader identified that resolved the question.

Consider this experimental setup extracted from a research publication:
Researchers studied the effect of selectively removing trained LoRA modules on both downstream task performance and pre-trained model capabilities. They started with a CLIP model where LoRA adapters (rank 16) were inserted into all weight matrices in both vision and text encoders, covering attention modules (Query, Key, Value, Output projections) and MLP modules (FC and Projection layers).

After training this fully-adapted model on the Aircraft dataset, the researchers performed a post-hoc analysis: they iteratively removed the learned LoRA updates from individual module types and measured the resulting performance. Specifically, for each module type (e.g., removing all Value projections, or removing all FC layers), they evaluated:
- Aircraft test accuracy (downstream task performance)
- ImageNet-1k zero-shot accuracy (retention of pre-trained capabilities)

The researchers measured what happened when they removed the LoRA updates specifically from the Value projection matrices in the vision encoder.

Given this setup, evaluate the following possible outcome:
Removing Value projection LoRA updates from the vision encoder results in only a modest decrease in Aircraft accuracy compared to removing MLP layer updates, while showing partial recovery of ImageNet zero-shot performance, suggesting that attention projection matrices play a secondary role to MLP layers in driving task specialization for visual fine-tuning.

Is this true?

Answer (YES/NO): NO